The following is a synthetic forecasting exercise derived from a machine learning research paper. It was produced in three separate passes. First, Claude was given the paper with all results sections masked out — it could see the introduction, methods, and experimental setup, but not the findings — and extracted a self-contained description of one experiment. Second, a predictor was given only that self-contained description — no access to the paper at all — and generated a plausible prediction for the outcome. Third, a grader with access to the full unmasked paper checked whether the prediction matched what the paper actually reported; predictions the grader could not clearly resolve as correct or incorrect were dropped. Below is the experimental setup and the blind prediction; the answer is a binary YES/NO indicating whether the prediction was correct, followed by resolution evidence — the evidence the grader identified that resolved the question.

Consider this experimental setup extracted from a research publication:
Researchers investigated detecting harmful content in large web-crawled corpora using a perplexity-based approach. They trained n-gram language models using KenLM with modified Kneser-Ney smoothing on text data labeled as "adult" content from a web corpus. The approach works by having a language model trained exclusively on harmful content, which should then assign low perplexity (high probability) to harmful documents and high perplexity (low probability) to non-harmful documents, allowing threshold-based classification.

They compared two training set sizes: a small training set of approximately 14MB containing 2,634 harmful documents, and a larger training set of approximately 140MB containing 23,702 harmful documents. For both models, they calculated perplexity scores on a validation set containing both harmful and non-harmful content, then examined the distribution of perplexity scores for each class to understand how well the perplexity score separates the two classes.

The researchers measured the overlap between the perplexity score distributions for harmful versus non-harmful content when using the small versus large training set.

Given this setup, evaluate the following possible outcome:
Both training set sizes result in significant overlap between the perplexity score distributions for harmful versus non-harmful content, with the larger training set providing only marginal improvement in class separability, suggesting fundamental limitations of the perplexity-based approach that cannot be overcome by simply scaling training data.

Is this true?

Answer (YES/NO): NO